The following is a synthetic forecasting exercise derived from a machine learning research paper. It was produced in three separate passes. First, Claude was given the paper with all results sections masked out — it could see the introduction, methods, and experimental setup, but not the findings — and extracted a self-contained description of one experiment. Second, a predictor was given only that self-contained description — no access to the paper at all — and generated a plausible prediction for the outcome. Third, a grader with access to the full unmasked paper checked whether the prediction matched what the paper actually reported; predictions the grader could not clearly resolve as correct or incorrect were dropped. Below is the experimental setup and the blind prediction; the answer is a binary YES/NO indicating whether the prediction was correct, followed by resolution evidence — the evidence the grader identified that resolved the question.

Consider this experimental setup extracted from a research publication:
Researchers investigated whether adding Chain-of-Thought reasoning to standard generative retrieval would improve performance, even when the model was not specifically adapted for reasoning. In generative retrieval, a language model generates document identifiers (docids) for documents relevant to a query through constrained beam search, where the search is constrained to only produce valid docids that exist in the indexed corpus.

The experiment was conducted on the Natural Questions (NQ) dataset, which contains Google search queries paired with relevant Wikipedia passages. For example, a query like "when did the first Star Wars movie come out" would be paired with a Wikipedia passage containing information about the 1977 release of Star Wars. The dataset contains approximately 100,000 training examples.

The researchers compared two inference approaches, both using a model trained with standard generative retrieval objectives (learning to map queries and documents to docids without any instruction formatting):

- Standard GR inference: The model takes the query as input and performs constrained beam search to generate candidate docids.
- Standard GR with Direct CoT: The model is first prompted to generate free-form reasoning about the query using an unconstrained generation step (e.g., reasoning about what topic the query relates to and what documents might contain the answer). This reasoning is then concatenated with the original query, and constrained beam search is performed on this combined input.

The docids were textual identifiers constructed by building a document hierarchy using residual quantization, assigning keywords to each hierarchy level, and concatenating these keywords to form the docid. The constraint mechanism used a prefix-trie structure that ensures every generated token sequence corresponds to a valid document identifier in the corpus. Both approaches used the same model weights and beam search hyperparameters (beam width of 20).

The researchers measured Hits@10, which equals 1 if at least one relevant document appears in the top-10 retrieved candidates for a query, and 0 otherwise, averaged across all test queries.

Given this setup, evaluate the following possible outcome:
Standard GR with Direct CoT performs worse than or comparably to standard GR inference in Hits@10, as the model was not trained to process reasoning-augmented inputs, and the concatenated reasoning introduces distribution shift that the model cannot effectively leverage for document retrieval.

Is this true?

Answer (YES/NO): YES